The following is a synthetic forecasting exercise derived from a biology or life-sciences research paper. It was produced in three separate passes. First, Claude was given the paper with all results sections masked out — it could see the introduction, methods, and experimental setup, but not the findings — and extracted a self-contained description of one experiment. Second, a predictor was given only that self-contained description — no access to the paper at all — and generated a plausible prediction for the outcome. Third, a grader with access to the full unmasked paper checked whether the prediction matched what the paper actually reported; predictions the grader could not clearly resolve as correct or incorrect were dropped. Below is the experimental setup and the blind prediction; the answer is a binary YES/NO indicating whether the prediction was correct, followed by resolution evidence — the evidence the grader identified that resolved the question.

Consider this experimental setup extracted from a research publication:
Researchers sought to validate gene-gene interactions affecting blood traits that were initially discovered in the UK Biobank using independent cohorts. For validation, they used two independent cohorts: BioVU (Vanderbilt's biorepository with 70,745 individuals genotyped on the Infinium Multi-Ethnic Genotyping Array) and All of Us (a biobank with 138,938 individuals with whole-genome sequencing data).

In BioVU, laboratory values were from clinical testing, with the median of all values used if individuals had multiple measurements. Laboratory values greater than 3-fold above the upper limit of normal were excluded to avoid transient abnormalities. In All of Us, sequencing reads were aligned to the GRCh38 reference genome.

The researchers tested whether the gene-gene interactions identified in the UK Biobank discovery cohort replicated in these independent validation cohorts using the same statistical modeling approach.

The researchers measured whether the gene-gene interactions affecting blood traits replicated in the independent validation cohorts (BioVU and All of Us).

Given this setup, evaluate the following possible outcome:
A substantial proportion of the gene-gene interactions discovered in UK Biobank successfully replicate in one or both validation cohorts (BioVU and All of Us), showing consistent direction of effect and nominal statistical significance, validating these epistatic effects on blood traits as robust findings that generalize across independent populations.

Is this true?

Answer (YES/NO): YES